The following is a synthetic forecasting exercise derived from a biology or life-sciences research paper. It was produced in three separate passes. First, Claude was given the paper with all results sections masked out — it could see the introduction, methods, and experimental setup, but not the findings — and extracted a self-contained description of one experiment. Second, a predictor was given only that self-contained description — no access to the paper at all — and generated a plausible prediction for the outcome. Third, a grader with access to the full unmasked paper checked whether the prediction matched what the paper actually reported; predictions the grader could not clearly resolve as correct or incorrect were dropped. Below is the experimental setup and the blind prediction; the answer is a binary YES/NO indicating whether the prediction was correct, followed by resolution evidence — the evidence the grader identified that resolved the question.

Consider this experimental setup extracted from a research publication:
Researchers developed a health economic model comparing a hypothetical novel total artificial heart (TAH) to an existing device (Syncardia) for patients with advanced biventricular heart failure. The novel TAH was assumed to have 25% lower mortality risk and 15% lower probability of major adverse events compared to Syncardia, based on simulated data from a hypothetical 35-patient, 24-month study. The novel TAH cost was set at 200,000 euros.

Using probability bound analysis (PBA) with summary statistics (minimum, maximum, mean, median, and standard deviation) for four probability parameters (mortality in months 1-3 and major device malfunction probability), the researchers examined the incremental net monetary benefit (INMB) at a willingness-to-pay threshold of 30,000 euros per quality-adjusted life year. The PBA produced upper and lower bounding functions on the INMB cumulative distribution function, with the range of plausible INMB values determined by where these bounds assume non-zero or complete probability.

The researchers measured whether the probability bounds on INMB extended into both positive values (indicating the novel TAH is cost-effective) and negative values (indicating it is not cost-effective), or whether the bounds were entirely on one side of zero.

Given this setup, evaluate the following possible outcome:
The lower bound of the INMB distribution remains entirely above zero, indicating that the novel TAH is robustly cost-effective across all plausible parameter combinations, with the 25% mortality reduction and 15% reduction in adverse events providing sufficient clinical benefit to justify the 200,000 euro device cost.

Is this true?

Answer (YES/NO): NO